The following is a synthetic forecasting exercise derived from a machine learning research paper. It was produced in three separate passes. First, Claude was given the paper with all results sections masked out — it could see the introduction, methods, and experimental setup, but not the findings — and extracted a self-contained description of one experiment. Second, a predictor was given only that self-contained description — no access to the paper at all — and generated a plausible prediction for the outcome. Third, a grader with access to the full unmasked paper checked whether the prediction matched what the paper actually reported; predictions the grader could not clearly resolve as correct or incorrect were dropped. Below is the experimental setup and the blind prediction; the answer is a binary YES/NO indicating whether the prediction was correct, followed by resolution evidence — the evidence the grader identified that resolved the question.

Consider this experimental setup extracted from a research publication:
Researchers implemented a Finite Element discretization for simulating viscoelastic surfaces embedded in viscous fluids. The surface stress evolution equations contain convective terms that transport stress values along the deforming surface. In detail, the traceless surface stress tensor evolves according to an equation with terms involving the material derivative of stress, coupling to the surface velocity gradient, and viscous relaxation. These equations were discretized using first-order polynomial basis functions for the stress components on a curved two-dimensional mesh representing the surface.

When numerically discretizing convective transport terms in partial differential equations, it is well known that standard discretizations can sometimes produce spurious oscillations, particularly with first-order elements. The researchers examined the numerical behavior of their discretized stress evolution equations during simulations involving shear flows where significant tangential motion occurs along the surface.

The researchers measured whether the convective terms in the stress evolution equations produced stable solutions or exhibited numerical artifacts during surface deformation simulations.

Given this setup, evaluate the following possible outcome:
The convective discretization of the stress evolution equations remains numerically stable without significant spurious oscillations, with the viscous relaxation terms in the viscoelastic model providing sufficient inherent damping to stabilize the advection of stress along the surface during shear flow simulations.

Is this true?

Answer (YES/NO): NO